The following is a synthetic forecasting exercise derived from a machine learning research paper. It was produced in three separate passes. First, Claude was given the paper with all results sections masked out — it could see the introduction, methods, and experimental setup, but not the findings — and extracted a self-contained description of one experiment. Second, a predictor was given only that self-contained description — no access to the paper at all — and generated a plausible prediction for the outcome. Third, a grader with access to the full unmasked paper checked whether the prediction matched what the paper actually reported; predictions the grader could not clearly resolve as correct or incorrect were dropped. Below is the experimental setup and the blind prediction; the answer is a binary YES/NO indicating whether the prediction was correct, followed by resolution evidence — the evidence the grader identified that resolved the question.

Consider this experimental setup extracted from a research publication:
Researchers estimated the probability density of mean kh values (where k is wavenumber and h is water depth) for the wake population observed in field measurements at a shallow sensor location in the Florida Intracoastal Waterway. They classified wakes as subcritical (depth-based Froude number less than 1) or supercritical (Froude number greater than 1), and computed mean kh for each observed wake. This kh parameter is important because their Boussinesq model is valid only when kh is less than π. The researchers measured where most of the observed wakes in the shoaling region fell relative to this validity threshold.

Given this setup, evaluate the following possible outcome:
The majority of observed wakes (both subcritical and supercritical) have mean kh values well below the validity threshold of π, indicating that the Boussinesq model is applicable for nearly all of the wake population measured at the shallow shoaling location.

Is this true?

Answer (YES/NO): YES